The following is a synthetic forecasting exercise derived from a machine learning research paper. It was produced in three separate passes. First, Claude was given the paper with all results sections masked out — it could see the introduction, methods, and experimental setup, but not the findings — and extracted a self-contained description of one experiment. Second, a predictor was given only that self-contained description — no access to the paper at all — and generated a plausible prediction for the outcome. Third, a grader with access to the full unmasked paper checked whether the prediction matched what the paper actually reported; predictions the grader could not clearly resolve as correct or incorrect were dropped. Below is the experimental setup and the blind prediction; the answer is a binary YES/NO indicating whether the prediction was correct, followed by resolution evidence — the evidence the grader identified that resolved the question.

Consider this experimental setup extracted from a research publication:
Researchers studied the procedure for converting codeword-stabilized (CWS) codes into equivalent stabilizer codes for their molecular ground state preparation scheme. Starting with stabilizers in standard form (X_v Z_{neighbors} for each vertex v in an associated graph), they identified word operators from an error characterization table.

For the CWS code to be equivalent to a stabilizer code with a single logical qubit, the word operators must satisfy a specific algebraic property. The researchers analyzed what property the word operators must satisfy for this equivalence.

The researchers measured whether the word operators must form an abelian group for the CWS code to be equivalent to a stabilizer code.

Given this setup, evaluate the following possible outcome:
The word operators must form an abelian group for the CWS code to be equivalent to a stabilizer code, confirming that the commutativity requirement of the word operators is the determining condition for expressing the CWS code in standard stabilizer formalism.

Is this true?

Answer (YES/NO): YES